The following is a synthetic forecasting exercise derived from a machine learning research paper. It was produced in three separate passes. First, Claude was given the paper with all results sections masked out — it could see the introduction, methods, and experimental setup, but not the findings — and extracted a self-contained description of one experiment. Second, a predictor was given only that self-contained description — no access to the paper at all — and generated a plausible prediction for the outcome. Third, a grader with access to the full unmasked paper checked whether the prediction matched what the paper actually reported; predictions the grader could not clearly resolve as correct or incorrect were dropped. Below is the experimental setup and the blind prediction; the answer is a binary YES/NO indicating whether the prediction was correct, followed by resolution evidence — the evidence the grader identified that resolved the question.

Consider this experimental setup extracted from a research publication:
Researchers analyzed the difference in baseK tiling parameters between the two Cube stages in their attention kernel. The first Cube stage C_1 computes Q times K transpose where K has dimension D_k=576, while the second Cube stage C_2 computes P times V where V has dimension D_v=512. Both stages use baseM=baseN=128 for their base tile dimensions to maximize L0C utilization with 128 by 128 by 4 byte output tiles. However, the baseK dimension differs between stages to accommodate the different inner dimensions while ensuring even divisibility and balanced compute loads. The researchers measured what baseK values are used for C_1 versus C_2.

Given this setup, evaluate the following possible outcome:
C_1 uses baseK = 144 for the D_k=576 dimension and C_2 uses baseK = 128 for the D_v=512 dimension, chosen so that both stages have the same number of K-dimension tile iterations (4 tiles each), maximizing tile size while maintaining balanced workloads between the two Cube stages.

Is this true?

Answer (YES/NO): NO